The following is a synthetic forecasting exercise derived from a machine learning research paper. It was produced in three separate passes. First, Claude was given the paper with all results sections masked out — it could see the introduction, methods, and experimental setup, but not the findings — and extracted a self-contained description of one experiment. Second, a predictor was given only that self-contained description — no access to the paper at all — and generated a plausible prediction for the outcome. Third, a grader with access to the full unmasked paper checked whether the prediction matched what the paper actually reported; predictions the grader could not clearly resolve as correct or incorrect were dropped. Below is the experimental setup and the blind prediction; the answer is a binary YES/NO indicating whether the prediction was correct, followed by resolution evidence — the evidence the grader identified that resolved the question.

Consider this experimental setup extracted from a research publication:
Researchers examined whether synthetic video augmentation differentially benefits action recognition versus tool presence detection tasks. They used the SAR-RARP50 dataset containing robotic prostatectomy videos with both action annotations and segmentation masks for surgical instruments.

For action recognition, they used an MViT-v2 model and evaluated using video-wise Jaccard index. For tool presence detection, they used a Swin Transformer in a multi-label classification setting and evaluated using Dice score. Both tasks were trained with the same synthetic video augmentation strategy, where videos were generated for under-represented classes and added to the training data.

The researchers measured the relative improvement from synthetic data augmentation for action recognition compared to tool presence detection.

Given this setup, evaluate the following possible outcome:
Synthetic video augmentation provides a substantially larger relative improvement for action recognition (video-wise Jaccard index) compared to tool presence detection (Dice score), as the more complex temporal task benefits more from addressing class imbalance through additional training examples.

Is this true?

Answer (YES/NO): NO